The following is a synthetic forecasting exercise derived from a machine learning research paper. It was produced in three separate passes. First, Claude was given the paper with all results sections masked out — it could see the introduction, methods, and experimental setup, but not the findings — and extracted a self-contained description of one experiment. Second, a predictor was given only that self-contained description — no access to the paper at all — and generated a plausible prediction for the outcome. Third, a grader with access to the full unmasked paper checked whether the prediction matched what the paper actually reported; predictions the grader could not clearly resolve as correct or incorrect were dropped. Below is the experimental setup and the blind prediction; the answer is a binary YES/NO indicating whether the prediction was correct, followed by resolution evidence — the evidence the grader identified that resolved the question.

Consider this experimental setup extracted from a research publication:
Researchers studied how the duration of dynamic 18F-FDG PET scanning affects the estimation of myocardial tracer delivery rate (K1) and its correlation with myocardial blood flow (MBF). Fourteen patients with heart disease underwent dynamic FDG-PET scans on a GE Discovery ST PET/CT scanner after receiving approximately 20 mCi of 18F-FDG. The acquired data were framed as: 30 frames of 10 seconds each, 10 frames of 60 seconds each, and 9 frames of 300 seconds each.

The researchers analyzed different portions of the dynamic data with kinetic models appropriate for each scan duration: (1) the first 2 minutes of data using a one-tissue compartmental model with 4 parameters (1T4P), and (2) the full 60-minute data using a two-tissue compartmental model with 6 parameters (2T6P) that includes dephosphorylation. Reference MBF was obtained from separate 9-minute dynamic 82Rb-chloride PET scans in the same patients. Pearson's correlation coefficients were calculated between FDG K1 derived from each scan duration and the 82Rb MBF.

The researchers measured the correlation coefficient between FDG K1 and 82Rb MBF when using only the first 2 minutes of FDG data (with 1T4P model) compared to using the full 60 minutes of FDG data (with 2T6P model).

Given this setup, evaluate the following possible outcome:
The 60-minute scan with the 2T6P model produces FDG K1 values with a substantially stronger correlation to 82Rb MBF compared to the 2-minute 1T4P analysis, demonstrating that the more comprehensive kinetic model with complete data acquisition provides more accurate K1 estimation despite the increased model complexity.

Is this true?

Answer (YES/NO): NO